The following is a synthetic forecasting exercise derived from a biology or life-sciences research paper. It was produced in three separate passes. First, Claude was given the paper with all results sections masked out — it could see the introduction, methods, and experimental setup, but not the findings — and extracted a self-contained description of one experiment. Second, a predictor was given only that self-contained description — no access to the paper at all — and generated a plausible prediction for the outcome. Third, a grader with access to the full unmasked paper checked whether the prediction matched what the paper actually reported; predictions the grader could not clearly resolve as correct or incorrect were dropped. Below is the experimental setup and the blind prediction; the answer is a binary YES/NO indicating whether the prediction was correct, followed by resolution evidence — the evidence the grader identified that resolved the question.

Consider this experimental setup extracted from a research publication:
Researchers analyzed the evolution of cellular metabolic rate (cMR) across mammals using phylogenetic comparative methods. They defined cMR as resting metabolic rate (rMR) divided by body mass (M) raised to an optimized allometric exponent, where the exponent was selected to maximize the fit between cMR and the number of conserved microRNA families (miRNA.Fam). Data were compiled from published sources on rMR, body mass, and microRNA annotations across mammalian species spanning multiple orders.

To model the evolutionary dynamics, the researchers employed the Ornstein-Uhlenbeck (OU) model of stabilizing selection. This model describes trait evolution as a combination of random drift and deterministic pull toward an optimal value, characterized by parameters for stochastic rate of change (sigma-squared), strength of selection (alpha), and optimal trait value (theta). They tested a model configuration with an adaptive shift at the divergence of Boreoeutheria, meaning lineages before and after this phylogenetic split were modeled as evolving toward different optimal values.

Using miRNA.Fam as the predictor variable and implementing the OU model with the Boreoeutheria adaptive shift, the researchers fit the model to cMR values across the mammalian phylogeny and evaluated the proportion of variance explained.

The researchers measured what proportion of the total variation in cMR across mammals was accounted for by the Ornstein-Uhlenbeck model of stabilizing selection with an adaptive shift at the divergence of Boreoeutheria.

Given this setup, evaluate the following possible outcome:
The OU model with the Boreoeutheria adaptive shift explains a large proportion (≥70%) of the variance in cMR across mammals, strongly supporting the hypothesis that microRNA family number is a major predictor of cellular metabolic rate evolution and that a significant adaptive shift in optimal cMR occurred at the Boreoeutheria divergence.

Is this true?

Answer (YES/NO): YES